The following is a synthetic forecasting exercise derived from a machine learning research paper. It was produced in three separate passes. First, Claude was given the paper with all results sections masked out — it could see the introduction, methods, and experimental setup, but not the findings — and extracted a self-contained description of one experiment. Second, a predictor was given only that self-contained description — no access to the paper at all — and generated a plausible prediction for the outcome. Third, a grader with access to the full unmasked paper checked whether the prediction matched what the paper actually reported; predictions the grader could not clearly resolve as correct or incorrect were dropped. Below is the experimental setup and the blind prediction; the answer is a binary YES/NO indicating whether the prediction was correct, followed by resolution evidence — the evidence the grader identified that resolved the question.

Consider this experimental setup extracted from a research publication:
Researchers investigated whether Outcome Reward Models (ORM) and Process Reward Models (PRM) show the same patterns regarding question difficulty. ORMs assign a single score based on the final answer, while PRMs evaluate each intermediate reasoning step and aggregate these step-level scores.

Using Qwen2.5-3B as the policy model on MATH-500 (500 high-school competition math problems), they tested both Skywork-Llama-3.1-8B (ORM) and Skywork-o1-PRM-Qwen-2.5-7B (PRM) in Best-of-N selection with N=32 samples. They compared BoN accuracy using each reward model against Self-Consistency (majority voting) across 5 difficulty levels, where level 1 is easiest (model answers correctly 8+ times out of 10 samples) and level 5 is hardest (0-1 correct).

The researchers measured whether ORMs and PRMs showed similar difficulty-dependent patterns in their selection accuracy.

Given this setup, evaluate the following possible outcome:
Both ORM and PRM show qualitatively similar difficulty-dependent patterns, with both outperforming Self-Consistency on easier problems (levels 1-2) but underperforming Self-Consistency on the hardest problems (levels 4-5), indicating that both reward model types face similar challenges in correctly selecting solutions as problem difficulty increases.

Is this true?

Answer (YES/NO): NO